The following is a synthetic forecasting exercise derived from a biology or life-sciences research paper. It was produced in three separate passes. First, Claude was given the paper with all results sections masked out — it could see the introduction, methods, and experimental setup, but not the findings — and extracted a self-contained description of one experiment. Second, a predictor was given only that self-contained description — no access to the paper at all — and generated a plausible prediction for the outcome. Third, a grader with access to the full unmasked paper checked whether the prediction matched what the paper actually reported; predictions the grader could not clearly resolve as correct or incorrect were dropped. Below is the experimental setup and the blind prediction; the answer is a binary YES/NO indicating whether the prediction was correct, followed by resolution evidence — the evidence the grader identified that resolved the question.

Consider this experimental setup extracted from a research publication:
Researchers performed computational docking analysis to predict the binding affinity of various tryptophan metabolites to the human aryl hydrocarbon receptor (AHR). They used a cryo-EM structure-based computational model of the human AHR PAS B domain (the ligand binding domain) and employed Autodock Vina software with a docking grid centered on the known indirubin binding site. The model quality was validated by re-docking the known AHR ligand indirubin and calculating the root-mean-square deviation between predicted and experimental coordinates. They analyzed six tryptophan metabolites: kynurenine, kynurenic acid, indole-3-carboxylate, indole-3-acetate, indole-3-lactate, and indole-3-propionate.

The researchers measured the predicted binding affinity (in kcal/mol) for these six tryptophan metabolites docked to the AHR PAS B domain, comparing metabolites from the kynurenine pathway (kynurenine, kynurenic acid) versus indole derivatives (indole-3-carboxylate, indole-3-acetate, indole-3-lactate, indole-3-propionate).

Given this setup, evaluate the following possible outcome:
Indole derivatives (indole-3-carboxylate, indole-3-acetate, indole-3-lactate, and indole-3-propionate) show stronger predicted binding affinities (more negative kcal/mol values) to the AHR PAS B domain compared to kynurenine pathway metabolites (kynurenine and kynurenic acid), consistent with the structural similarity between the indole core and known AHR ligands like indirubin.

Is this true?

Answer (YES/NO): NO